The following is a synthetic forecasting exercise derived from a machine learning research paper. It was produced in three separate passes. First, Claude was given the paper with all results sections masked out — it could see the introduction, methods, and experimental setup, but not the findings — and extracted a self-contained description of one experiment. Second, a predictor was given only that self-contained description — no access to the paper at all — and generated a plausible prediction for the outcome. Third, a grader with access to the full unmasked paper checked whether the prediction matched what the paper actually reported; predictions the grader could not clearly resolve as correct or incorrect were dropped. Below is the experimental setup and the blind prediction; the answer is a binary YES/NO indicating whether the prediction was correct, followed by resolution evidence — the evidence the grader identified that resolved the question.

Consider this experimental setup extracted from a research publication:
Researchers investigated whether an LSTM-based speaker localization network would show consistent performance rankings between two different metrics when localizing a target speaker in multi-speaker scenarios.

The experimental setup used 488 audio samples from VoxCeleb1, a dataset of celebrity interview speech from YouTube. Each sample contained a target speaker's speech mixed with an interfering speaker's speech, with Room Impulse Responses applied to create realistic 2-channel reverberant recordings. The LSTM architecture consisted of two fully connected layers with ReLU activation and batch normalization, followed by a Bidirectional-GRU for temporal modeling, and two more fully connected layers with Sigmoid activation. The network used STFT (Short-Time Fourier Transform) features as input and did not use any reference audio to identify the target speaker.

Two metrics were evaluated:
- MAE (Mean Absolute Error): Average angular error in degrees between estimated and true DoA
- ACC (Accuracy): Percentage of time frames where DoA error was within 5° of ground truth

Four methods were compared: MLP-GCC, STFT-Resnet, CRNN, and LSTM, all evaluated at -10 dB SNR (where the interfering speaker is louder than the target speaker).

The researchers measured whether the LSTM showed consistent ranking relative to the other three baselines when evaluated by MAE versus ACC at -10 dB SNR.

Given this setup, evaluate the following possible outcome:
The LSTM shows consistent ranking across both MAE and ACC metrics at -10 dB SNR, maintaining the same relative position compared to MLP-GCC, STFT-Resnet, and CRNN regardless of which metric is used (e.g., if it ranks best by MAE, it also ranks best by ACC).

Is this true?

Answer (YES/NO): NO